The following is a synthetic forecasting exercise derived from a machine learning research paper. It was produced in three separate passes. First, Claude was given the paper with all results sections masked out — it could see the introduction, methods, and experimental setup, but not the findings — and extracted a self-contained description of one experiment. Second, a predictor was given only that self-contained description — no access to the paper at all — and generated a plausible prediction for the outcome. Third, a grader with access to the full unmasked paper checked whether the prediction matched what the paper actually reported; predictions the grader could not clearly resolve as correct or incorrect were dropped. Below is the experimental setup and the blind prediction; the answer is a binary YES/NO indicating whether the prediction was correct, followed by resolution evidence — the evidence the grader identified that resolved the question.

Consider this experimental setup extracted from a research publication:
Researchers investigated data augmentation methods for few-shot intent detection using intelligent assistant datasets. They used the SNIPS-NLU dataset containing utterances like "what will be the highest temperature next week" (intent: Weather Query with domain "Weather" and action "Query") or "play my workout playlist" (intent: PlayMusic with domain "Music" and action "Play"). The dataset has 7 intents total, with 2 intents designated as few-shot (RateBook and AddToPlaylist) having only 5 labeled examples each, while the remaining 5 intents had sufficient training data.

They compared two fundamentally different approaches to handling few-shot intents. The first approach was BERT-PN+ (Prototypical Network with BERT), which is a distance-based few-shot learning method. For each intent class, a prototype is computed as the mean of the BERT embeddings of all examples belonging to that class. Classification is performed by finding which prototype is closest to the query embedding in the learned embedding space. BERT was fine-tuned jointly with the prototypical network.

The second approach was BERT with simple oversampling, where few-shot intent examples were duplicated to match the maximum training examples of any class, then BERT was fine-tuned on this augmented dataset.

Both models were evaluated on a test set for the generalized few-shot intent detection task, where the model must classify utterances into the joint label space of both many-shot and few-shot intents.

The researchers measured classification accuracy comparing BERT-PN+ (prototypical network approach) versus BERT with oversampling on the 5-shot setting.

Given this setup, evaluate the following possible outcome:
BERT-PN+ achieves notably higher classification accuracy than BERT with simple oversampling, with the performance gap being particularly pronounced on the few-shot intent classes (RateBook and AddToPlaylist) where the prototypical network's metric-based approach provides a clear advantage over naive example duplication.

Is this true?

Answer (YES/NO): NO